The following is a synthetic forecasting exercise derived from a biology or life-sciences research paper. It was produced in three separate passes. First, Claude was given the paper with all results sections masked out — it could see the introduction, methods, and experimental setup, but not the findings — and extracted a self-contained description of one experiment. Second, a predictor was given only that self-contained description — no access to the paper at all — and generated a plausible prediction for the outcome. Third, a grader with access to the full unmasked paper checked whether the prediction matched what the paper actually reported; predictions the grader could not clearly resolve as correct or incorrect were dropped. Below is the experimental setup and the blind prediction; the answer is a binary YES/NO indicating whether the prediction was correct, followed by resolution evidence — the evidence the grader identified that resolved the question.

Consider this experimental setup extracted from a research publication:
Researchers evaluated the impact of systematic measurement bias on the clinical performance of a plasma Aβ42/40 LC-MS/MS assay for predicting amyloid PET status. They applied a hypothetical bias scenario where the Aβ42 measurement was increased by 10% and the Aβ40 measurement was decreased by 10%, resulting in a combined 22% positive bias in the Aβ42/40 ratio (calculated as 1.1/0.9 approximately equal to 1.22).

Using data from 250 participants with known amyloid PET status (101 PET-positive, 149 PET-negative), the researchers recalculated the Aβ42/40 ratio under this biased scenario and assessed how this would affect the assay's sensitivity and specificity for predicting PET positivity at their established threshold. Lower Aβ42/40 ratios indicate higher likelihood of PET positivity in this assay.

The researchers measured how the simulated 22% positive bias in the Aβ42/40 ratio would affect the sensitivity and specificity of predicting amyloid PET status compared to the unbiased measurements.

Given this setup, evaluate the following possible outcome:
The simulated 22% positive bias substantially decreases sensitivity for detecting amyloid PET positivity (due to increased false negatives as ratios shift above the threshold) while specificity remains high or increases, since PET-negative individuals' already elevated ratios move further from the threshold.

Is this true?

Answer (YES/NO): YES